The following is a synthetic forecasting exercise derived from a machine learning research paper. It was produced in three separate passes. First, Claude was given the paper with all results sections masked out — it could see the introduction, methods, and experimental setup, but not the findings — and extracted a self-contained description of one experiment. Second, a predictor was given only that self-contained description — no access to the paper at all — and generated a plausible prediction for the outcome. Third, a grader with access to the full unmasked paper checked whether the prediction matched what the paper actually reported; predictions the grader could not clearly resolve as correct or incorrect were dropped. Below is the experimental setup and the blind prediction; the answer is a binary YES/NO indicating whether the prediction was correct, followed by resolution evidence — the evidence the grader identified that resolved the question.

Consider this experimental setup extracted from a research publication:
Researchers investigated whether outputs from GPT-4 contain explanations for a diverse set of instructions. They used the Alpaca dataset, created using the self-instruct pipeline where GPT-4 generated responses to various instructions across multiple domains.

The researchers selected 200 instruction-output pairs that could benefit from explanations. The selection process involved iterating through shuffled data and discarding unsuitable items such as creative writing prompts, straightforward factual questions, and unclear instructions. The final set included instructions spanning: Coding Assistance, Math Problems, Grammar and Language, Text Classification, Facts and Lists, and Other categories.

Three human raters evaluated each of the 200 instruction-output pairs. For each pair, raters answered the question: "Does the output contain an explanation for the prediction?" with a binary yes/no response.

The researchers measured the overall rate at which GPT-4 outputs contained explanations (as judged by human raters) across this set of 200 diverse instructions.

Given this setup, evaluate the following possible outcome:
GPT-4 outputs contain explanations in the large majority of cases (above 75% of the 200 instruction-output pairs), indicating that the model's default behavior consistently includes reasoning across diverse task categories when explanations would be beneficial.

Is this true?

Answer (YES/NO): NO